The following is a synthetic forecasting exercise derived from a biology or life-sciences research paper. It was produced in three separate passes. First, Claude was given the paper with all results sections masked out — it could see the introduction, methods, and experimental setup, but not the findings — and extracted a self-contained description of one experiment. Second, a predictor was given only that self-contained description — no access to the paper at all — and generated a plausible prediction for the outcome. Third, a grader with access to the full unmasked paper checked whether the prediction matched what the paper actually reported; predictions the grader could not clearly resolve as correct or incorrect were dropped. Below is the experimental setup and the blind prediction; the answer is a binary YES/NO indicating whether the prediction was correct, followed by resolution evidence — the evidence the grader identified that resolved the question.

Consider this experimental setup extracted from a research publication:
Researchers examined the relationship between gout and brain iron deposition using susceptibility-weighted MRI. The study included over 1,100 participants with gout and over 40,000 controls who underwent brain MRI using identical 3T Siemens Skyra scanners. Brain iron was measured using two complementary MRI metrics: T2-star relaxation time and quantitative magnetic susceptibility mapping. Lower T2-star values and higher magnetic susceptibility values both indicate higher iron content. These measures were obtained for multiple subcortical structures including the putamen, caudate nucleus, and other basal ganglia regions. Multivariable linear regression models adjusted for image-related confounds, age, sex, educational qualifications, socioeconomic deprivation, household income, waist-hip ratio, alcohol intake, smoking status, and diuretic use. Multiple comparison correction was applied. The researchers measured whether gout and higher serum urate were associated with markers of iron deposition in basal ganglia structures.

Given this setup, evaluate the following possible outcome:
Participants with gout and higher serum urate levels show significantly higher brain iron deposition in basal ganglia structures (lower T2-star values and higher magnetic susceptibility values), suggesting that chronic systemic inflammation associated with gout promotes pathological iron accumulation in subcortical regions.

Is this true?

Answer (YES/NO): YES